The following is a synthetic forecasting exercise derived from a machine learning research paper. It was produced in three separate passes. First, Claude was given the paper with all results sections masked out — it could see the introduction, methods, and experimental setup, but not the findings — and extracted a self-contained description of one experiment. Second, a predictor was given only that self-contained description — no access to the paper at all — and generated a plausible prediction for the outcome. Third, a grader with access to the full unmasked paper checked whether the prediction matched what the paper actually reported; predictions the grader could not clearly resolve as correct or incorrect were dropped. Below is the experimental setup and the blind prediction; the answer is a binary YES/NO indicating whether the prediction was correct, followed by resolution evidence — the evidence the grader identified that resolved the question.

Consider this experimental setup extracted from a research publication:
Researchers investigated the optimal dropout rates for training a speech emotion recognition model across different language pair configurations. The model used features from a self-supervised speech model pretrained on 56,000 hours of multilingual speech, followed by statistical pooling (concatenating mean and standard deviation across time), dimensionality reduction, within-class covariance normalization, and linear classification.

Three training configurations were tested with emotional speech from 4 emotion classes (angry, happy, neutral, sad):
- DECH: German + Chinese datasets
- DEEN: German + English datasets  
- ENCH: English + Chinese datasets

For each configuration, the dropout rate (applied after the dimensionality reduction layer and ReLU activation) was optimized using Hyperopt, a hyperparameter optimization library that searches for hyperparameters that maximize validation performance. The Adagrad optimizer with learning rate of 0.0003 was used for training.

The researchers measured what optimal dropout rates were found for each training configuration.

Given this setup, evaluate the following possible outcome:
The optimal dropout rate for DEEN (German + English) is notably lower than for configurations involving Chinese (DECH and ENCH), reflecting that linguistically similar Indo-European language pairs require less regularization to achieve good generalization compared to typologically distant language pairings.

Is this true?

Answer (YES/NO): YES